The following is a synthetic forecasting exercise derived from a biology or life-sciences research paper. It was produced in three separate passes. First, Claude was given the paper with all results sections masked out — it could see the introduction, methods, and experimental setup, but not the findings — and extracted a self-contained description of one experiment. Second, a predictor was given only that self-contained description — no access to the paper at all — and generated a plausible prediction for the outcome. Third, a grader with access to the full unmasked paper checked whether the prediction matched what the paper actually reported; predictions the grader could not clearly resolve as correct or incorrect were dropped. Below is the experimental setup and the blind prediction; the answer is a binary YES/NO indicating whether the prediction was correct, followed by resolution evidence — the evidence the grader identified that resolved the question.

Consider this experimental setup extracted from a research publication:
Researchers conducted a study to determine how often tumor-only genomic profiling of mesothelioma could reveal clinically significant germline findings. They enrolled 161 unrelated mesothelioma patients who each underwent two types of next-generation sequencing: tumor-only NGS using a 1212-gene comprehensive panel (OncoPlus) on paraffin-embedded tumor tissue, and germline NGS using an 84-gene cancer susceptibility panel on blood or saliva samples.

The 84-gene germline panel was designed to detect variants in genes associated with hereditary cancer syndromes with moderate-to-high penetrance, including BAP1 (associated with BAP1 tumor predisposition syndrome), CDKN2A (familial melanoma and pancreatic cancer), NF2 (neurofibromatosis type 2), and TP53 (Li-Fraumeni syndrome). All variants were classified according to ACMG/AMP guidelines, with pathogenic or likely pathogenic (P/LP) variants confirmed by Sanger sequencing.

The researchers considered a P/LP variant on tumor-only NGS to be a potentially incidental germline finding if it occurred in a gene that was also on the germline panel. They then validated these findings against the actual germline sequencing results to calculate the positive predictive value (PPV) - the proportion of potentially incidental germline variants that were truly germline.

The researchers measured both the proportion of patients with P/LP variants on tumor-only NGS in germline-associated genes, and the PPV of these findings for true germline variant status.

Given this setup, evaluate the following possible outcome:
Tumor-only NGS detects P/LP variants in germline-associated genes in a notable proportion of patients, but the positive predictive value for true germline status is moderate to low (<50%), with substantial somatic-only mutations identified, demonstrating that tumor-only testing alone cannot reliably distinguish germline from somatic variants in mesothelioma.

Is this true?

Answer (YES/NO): YES